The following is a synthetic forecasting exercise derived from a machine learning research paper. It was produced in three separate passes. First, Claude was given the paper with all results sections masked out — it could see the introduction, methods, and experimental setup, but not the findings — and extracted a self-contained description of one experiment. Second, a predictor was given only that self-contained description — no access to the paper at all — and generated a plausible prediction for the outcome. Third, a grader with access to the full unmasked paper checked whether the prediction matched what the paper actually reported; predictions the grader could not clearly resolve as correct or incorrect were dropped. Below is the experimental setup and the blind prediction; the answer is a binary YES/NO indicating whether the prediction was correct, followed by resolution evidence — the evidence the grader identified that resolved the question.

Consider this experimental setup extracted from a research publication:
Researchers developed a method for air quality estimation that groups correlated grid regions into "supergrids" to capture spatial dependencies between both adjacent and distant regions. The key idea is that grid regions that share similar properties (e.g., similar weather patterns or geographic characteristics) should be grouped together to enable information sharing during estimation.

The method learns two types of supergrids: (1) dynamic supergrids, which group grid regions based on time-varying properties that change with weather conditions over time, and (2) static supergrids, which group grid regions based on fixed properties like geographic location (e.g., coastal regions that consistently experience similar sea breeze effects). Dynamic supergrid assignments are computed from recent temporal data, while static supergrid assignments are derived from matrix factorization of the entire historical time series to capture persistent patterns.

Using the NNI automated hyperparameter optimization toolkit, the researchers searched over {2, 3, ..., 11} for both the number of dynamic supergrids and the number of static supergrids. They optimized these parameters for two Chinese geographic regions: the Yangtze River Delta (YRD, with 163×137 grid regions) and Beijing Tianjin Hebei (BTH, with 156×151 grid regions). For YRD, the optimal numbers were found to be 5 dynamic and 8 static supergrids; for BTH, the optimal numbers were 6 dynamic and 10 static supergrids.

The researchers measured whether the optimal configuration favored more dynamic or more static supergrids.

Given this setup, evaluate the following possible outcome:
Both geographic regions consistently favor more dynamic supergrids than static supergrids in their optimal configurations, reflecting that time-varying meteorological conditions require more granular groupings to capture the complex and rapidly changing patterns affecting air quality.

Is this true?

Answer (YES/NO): NO